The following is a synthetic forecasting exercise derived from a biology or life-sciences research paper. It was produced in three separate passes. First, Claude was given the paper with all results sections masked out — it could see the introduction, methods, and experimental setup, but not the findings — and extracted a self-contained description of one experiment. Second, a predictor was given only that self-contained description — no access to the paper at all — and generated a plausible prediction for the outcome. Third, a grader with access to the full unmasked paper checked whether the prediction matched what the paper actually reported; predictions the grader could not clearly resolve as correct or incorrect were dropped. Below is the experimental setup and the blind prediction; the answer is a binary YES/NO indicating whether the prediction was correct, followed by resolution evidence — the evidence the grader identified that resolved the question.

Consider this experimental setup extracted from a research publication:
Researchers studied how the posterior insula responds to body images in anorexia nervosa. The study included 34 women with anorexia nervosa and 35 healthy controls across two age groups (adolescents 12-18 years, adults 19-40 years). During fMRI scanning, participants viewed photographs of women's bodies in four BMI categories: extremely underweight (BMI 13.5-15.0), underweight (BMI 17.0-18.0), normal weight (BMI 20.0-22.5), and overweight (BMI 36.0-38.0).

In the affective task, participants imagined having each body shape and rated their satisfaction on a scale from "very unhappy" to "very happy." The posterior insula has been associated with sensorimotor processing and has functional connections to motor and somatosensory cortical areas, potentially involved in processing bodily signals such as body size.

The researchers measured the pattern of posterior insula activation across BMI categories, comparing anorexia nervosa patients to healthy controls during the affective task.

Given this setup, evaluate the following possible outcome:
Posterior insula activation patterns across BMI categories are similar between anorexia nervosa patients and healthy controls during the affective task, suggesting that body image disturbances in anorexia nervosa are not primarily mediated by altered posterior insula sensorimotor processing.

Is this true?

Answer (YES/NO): NO